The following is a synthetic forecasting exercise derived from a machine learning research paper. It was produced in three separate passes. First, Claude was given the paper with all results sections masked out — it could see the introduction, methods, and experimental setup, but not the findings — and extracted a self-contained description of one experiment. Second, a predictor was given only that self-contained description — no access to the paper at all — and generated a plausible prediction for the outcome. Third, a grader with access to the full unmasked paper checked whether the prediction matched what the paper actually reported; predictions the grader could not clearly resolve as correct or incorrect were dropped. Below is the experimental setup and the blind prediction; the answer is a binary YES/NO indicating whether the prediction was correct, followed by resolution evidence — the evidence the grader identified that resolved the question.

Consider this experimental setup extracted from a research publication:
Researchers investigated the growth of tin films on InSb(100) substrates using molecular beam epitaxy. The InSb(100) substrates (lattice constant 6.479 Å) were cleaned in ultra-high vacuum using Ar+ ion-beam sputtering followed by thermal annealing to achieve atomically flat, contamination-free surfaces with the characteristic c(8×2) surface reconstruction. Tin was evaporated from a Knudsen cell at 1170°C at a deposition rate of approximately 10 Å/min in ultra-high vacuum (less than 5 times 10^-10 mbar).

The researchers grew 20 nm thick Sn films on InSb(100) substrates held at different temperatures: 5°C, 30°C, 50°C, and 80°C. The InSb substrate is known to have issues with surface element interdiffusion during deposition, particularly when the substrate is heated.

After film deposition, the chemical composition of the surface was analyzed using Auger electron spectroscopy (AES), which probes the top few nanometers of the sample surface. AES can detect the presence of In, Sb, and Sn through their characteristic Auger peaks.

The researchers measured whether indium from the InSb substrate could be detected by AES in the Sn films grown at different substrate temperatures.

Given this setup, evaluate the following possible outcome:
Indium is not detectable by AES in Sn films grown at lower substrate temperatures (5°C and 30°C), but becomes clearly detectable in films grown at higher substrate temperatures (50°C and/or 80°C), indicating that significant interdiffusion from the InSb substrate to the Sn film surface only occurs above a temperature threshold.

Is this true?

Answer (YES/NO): NO